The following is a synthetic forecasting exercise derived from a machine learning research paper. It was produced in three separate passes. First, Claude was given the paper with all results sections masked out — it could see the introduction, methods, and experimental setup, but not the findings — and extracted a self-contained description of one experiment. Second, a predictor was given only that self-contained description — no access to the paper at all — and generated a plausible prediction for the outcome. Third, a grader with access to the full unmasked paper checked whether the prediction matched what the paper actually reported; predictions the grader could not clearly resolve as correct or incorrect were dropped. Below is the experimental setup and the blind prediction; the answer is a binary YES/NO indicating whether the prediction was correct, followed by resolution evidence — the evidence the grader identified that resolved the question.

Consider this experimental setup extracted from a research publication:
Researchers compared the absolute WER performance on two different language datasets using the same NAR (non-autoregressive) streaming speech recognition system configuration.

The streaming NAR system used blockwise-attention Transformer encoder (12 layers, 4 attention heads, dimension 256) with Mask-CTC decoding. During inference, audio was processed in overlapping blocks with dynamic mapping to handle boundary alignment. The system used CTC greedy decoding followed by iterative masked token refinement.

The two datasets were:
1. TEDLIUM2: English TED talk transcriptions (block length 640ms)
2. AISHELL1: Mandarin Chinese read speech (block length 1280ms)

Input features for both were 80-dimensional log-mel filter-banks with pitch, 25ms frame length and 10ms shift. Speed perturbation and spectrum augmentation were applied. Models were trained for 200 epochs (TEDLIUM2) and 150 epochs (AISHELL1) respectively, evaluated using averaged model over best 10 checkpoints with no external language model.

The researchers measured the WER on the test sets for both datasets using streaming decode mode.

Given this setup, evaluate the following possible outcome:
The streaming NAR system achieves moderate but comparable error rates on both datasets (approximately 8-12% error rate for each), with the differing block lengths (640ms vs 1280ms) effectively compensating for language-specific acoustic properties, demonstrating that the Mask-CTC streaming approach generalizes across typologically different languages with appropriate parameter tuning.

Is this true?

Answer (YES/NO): NO